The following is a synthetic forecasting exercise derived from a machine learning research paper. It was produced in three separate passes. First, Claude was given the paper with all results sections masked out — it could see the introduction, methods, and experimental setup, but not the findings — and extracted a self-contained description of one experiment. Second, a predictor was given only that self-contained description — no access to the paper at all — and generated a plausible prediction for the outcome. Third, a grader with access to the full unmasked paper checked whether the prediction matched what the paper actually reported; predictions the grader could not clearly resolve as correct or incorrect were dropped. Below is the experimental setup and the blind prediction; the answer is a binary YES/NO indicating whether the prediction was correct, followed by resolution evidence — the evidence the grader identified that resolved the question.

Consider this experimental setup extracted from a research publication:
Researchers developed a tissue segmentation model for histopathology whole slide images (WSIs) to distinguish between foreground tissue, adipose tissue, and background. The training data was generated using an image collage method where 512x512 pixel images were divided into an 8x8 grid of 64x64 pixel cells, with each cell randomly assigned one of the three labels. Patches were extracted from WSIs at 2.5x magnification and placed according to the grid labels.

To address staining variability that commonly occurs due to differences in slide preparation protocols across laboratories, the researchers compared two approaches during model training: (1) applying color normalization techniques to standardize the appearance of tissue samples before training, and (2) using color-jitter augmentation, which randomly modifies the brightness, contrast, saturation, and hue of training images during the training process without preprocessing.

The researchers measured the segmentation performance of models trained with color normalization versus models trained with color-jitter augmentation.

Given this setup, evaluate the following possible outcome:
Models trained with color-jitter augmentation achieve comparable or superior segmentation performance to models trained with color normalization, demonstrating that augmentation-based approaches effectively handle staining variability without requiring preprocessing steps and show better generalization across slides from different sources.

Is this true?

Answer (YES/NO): YES